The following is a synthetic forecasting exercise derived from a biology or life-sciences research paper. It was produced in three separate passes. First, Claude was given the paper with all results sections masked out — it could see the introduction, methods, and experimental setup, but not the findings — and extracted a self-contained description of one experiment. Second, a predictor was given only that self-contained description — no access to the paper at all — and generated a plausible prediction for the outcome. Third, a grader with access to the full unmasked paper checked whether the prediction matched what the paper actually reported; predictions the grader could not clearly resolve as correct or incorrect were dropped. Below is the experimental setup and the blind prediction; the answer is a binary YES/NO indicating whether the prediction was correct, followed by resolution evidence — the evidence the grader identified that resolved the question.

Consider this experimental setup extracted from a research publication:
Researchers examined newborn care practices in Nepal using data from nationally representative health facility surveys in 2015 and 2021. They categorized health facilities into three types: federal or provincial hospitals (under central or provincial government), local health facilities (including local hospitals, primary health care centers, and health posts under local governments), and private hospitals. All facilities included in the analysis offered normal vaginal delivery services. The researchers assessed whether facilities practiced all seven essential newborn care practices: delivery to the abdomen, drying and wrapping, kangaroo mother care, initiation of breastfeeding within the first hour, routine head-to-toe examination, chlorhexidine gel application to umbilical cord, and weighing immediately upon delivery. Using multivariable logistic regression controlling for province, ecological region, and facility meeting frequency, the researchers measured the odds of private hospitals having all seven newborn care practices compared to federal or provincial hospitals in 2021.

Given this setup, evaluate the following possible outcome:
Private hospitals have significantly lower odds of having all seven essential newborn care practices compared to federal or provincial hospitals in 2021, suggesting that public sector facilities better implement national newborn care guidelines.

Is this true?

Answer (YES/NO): YES